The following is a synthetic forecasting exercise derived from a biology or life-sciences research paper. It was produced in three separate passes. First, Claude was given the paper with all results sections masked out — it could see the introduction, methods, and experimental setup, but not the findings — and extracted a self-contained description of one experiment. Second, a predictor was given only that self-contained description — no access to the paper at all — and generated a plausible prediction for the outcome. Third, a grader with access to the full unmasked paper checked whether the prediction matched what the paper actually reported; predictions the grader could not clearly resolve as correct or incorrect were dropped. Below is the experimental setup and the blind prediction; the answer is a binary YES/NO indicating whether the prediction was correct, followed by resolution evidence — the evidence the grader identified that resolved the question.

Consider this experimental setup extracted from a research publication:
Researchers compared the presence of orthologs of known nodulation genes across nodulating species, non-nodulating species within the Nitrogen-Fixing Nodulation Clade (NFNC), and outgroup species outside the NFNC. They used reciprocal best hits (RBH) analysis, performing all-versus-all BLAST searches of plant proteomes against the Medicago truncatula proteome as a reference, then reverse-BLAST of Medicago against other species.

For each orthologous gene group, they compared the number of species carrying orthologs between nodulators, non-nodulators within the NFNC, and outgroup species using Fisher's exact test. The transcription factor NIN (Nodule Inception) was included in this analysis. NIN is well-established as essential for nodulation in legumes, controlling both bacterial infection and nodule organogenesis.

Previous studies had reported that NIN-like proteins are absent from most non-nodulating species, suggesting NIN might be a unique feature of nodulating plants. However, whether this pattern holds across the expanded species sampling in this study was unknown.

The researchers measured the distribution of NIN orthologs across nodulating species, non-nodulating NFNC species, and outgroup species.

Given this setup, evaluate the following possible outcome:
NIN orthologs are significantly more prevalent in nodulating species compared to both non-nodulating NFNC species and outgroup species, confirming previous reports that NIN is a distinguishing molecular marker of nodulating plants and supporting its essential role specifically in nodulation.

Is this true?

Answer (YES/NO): YES